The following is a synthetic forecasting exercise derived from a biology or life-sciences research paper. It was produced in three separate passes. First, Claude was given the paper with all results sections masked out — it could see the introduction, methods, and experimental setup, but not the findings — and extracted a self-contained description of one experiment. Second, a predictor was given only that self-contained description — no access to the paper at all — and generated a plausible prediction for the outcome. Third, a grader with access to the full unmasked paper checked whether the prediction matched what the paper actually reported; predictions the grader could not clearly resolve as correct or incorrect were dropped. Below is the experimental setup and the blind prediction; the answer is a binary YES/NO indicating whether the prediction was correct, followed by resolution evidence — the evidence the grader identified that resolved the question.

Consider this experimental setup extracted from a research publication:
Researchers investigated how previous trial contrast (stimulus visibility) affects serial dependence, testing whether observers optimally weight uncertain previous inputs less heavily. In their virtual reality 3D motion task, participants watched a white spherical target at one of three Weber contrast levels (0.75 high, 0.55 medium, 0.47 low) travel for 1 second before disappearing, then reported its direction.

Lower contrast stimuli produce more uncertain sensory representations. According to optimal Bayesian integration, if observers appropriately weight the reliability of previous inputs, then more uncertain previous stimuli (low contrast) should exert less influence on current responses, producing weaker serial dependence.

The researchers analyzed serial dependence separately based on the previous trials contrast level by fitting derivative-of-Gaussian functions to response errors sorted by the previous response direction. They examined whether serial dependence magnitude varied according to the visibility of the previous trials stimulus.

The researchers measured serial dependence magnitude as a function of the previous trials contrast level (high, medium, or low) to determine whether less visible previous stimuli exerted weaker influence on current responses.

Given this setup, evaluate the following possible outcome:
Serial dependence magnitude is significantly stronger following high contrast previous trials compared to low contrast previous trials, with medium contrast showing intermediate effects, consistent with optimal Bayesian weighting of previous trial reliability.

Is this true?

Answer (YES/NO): NO